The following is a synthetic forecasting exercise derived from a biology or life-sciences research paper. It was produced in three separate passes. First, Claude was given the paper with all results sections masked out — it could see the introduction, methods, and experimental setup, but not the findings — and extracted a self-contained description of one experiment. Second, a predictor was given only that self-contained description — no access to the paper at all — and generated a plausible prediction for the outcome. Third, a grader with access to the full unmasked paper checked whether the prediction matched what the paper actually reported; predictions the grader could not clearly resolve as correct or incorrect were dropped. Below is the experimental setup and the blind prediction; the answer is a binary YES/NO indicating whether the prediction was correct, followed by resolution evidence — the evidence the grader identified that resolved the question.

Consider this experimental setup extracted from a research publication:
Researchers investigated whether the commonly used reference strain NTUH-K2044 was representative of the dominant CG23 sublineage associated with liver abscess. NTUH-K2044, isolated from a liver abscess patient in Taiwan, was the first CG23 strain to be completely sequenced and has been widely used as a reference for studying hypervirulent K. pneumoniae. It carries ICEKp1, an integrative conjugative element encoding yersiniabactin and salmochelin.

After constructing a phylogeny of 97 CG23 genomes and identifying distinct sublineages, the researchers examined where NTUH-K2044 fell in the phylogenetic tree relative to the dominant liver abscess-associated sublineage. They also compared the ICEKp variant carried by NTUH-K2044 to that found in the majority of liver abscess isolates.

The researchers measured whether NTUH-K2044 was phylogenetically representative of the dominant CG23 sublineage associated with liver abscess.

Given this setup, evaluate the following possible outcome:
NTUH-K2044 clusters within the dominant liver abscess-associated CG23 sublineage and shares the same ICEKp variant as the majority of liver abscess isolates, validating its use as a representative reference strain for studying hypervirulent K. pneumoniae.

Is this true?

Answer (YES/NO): NO